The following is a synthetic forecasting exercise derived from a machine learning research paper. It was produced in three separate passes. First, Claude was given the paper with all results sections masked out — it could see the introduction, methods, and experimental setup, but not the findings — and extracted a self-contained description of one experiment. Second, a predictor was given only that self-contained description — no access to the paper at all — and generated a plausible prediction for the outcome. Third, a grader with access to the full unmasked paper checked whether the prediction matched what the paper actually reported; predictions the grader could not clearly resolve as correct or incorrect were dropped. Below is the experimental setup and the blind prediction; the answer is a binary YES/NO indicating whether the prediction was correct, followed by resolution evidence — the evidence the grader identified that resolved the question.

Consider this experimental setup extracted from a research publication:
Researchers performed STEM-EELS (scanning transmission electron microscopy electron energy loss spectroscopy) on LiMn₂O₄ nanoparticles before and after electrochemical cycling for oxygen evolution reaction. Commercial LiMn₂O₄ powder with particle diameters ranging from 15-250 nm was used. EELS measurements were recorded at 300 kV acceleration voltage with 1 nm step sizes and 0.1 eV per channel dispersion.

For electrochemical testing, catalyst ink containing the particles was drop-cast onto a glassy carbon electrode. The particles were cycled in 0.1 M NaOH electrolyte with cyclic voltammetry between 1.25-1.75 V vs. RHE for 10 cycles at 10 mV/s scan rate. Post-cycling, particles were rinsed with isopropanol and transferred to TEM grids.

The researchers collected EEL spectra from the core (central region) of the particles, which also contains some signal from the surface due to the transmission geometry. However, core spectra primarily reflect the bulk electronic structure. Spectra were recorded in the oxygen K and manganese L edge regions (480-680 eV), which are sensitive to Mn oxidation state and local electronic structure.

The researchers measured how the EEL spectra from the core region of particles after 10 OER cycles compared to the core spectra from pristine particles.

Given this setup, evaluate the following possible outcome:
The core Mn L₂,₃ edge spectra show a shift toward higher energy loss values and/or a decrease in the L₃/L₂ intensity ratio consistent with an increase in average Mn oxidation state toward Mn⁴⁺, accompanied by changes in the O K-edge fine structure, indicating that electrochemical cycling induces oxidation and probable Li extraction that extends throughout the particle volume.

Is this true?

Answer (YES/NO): NO